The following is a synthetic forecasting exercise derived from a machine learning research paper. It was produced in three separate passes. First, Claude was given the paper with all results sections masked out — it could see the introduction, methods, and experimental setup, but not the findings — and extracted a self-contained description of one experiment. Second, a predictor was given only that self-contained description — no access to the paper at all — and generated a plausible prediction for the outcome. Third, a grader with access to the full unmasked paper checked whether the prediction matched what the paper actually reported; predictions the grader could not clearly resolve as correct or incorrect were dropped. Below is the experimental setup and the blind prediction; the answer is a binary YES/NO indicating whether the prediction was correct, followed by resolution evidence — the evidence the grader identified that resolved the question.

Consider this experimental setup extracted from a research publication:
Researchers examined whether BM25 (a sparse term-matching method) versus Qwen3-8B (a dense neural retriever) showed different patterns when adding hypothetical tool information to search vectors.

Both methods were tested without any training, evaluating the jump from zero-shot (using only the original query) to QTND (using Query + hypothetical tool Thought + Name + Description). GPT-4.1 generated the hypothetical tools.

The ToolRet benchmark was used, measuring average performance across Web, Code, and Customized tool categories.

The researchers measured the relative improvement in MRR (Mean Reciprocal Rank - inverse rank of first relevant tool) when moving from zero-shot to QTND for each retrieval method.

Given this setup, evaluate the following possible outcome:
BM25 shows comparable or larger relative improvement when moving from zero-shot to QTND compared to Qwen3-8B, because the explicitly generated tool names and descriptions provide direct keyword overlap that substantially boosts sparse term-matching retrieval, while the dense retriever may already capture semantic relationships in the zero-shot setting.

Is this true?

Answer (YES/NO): YES